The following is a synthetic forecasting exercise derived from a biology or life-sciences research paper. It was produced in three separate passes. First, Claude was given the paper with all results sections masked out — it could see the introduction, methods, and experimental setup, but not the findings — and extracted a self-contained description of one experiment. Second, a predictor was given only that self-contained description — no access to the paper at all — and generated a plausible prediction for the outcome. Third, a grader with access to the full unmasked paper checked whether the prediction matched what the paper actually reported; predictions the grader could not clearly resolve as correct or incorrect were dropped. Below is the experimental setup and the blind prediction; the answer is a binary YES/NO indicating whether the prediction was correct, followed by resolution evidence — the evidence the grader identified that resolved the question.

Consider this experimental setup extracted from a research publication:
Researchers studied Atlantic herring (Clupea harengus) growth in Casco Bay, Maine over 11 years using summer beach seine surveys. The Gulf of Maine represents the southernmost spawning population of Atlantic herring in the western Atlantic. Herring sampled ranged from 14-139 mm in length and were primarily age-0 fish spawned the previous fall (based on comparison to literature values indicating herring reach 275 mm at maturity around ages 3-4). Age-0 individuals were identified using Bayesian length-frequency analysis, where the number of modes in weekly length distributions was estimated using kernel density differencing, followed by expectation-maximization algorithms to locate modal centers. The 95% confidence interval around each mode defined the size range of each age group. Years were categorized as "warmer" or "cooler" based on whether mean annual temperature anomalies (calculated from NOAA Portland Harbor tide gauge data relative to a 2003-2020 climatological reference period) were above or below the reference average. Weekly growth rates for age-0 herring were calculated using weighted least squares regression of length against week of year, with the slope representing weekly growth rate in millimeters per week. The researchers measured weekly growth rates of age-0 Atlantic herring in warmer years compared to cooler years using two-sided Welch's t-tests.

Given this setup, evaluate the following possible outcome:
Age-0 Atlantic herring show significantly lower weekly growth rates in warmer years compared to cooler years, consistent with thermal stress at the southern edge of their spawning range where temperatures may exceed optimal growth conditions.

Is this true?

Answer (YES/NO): NO